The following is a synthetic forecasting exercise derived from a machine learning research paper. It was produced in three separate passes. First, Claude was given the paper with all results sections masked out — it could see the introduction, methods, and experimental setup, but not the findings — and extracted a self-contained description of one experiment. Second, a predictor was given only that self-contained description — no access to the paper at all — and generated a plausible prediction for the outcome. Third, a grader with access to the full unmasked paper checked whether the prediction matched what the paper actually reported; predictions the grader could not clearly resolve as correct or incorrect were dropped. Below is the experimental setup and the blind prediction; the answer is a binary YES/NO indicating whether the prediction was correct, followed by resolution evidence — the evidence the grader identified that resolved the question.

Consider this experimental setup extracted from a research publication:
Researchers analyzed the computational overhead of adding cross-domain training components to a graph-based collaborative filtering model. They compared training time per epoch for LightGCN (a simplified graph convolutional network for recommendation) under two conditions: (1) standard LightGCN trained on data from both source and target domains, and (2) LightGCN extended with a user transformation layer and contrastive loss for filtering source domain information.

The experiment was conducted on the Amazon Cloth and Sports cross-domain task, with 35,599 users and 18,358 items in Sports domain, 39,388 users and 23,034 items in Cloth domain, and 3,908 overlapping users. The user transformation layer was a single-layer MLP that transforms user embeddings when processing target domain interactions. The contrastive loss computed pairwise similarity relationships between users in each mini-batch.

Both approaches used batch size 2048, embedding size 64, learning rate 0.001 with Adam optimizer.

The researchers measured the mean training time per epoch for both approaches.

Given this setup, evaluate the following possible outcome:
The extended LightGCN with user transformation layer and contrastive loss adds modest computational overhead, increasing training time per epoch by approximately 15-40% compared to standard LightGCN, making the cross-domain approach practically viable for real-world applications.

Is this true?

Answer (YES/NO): NO